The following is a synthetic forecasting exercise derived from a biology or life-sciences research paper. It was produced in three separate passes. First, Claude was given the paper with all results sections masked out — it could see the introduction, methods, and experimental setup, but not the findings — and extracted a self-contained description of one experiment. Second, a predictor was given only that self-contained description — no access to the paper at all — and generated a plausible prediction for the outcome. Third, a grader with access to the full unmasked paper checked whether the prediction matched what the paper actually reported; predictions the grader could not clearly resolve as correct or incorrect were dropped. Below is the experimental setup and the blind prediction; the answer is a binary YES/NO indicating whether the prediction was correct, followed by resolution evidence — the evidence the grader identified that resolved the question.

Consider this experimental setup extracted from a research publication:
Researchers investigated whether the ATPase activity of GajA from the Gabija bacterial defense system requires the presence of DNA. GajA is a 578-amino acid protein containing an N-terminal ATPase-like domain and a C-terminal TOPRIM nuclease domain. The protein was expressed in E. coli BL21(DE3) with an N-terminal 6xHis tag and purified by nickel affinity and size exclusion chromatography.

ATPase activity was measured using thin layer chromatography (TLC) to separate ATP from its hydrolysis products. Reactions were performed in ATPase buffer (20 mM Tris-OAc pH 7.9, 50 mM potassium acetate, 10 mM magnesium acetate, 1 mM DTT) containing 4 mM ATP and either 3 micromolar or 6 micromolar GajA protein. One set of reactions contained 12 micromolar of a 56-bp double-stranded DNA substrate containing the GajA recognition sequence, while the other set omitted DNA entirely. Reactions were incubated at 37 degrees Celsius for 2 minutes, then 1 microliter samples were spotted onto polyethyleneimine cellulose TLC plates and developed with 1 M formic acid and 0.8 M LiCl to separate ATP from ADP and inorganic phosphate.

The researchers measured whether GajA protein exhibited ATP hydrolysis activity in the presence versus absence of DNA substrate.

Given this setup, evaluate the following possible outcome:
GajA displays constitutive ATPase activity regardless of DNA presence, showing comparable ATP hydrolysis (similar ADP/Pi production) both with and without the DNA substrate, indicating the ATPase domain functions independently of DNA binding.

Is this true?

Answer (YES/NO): NO